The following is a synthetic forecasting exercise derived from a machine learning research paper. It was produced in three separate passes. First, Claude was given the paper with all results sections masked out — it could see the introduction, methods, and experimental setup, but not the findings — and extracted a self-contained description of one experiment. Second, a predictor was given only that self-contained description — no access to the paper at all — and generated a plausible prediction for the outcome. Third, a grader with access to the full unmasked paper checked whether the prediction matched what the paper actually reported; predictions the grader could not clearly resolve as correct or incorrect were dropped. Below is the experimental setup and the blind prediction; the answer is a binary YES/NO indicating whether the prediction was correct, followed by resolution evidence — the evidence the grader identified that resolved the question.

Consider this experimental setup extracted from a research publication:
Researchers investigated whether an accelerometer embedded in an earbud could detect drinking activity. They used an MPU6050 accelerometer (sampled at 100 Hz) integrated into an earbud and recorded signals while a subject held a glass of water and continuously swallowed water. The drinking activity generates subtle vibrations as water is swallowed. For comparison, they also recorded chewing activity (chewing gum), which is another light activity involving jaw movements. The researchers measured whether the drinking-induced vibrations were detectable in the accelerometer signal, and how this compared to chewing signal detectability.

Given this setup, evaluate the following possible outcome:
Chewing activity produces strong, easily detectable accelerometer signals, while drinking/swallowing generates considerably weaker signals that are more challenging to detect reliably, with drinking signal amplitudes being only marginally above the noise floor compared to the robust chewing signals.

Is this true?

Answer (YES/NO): NO